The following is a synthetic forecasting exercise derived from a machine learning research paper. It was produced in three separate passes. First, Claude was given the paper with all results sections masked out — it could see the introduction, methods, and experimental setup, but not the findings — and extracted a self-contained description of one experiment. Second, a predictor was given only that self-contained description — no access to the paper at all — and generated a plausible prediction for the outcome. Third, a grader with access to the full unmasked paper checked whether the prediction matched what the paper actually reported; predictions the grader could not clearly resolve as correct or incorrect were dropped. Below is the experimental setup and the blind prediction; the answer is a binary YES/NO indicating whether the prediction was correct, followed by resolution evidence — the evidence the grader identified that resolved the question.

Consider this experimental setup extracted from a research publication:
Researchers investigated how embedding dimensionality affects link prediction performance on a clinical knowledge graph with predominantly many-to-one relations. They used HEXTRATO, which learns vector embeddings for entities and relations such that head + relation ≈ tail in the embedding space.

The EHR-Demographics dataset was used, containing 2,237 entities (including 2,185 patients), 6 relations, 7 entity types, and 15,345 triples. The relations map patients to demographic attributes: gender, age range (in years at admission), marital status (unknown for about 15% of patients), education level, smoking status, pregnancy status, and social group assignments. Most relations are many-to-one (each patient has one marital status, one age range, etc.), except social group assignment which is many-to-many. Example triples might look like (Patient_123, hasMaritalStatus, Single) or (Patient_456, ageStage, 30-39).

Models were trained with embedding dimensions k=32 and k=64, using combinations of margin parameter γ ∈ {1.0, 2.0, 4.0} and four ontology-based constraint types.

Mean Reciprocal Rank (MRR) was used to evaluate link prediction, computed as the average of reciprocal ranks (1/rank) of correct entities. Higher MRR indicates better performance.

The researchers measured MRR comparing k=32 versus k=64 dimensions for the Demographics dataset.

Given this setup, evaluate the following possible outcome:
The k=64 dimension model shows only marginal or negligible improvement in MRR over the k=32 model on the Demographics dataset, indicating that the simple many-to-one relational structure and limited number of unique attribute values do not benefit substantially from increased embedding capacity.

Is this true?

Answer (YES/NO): YES